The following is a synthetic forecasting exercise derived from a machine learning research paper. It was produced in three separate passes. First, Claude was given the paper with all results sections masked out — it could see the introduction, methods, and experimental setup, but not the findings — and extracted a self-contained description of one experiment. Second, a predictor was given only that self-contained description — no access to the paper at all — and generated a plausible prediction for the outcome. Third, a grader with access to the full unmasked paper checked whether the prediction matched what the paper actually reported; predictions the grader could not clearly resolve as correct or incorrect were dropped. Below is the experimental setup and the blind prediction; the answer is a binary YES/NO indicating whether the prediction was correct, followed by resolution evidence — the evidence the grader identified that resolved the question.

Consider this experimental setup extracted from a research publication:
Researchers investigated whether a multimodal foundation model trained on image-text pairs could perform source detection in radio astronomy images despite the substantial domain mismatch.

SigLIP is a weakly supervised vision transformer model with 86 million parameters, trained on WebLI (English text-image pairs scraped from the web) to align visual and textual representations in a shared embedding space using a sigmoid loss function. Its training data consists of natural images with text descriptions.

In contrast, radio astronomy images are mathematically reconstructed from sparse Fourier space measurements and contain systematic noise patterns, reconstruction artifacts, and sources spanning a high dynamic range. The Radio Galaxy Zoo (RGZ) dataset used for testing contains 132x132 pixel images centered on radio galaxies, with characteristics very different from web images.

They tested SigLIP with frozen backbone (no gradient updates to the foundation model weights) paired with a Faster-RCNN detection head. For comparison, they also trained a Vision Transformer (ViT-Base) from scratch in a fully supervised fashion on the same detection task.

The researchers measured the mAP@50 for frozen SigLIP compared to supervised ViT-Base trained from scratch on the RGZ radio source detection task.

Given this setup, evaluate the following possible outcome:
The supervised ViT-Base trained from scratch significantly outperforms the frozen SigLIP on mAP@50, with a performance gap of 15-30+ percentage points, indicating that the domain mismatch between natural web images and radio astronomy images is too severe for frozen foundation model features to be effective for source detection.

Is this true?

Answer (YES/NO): NO